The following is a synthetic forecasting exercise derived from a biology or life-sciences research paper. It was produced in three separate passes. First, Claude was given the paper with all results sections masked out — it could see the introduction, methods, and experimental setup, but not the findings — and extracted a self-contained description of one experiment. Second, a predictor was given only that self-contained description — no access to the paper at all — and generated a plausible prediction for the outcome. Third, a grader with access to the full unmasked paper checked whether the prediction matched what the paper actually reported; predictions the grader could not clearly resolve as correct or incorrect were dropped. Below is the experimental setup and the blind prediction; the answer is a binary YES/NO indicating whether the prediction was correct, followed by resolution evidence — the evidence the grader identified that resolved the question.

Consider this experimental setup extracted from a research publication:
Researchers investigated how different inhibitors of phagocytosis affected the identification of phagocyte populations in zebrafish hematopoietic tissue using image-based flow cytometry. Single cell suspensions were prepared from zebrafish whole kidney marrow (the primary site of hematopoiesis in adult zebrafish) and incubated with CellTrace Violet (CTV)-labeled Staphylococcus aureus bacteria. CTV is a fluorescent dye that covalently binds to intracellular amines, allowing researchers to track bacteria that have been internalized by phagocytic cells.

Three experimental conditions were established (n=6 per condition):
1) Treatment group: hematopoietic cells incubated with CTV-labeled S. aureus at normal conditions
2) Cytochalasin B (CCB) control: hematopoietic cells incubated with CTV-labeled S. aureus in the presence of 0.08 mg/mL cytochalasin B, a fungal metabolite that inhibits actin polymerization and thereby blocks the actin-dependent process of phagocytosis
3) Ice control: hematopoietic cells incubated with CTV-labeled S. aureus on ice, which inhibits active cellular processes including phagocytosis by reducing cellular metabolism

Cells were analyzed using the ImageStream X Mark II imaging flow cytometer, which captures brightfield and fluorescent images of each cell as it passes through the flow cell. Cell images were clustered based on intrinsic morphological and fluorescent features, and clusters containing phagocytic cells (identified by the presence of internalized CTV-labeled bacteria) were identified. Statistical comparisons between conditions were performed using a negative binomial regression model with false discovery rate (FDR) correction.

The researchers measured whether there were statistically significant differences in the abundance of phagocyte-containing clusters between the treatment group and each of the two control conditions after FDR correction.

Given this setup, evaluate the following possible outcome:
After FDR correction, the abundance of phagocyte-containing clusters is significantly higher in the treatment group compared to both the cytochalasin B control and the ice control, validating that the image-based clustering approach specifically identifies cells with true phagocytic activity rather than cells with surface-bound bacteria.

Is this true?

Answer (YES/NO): NO